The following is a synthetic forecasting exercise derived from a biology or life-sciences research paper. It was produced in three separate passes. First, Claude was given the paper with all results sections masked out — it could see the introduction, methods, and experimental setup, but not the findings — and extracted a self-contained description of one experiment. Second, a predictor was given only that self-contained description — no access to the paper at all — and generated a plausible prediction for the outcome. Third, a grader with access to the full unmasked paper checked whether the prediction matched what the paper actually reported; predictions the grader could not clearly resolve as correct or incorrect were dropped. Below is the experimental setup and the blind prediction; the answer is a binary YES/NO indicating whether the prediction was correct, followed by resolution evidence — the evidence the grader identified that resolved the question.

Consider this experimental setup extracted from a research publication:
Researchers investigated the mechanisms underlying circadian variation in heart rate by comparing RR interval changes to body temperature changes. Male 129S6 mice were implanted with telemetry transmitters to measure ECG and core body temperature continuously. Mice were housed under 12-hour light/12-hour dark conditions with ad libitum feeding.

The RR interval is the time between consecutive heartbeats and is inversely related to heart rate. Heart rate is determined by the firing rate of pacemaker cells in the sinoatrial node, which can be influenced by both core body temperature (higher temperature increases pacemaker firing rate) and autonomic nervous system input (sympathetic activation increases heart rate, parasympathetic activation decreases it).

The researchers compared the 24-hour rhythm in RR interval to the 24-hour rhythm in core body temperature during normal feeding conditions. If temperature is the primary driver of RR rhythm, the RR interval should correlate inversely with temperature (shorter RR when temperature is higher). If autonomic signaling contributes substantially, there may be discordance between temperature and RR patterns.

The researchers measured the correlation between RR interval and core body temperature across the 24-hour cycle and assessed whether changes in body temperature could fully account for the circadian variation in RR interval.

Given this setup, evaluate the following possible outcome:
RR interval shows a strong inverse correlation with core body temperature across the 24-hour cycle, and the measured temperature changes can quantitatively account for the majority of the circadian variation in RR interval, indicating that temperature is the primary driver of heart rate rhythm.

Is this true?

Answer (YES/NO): NO